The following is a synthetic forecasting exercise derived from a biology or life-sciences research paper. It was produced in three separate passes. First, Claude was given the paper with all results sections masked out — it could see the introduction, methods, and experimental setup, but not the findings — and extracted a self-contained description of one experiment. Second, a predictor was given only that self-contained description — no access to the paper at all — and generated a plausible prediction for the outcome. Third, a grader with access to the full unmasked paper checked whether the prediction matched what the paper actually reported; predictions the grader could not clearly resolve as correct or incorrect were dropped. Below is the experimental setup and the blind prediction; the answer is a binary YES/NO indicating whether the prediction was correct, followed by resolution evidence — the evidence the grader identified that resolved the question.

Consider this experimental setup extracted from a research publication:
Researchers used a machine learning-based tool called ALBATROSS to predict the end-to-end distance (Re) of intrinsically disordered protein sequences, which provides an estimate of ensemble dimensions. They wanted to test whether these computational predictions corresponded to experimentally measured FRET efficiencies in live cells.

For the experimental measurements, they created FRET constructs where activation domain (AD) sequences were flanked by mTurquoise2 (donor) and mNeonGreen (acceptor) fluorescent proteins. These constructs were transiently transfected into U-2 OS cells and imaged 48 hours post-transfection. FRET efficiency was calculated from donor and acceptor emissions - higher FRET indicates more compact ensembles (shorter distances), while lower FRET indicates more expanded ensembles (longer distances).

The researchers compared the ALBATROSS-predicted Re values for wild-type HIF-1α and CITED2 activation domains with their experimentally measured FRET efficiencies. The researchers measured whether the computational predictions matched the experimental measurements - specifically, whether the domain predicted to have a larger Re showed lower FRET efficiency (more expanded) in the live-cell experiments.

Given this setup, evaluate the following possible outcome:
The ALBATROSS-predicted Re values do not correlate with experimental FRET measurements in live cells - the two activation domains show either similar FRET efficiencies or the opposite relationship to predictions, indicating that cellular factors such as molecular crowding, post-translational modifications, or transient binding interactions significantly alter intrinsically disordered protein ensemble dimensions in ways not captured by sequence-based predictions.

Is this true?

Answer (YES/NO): NO